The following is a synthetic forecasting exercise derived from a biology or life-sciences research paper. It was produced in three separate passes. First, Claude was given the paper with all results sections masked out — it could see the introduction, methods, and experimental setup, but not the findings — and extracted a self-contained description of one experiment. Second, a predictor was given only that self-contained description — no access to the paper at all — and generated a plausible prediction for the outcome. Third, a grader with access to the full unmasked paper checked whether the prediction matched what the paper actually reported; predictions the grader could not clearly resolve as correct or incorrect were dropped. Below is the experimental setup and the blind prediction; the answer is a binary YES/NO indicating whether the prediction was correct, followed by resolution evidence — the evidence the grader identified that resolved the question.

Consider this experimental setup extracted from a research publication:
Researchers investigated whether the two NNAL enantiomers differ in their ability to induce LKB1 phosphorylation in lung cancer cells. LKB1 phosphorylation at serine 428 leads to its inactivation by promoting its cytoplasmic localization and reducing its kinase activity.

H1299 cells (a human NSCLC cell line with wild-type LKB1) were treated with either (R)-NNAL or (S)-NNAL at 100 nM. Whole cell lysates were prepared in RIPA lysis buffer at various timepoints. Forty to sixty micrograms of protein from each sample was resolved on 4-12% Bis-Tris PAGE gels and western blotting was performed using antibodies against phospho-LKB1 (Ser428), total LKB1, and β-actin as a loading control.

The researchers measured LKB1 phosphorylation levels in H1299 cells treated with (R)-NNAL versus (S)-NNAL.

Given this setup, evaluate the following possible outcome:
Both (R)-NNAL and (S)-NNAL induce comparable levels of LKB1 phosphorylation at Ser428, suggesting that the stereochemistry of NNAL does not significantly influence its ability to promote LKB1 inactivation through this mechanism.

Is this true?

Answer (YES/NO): NO